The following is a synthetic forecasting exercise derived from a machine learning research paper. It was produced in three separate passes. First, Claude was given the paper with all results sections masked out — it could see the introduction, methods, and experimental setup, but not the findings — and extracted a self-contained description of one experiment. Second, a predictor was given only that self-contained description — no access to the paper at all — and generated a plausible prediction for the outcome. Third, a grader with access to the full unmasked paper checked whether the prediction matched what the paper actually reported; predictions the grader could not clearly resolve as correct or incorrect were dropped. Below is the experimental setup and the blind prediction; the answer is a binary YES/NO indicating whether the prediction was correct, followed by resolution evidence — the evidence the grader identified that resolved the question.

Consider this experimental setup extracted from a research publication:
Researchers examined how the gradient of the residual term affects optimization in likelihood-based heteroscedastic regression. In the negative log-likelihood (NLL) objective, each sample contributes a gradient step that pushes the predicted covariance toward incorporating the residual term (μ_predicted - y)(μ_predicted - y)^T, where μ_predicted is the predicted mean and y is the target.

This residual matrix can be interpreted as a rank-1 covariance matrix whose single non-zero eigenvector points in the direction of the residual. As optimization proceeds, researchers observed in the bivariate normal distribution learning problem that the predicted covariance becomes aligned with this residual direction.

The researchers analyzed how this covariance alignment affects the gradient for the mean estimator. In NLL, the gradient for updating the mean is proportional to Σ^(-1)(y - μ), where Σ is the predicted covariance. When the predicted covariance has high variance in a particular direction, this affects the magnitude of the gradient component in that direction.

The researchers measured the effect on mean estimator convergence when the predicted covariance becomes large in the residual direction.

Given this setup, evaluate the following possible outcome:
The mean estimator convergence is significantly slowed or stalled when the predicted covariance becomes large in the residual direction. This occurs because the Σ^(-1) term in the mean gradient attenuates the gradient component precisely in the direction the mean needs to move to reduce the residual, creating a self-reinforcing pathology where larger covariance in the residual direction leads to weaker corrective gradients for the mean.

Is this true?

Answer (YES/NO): YES